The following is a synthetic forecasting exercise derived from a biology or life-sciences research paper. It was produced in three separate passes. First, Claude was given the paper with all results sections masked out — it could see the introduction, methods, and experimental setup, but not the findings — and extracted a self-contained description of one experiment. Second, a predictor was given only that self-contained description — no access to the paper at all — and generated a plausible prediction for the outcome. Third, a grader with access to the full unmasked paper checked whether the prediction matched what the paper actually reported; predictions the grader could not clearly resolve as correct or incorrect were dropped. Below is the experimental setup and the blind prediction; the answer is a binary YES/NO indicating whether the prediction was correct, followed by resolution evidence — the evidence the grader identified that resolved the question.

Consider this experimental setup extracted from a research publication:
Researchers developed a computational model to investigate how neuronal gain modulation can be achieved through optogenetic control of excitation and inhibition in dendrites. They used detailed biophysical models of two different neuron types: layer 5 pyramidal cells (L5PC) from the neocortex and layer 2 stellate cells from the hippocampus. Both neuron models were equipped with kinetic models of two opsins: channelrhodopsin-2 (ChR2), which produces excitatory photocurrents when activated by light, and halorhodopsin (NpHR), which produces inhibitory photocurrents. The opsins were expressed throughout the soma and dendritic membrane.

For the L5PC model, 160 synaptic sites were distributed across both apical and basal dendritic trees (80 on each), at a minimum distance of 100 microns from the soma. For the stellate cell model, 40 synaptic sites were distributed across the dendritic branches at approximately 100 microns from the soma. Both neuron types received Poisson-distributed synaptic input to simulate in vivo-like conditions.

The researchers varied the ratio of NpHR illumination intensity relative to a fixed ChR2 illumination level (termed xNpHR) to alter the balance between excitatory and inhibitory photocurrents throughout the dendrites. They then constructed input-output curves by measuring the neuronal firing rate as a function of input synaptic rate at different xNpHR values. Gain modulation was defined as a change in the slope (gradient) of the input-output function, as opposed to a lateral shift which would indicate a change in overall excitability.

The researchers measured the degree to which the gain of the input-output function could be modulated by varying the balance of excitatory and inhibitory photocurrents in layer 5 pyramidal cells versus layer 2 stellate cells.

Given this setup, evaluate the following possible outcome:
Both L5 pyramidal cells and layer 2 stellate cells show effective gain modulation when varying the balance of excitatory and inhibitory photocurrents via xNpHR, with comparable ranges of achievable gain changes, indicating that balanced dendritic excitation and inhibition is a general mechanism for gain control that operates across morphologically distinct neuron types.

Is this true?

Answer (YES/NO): NO